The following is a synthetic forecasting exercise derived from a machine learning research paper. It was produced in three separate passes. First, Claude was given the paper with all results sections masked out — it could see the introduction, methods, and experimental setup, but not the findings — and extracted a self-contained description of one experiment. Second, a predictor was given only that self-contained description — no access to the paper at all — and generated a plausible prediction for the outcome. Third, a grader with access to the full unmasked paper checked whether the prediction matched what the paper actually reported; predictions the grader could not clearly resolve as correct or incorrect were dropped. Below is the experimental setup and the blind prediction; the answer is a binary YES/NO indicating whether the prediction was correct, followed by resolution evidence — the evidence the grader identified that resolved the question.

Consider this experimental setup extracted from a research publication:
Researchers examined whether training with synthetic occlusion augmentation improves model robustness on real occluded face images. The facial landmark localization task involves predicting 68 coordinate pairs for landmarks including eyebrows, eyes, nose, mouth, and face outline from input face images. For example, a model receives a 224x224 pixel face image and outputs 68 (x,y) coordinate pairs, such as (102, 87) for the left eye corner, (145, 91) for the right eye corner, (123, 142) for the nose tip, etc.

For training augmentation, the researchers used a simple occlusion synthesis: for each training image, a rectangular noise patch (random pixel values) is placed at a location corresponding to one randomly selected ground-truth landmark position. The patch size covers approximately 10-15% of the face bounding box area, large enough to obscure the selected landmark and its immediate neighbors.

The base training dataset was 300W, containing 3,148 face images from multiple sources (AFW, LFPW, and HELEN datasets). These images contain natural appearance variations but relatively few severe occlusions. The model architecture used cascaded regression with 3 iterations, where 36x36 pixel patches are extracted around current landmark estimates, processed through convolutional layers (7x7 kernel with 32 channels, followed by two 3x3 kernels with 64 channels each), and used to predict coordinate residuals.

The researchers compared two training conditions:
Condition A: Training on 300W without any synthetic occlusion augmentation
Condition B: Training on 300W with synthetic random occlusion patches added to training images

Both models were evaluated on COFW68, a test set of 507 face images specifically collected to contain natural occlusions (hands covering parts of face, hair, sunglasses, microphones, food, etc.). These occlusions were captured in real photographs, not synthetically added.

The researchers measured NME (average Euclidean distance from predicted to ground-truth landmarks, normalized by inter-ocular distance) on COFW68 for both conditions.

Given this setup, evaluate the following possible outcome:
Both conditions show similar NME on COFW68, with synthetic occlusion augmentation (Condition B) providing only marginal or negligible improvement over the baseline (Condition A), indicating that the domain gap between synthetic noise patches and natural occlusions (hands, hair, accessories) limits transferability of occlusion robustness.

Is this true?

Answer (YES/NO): NO